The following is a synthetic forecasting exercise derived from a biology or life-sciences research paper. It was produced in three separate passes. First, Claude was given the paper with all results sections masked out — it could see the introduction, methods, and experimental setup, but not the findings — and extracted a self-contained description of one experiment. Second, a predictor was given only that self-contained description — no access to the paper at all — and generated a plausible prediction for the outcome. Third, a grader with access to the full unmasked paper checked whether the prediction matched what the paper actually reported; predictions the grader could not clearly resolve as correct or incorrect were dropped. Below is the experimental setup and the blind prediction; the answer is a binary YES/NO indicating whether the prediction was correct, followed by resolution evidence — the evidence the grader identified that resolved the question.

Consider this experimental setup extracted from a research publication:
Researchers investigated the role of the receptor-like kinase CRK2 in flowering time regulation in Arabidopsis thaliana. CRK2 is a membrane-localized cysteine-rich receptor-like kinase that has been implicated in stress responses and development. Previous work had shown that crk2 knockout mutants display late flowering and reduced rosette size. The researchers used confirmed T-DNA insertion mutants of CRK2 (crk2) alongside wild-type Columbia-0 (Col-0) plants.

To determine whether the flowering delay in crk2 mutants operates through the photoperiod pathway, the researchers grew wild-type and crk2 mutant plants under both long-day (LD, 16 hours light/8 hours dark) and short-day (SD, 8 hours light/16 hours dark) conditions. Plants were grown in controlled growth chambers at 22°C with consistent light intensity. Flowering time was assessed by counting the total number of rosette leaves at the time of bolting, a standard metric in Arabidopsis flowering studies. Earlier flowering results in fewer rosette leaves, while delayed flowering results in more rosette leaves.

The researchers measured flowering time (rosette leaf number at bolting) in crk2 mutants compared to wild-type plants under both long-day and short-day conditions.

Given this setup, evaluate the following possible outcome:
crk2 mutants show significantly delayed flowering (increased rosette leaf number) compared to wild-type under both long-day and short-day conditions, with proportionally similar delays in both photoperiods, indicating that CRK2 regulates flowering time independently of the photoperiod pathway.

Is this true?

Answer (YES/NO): NO